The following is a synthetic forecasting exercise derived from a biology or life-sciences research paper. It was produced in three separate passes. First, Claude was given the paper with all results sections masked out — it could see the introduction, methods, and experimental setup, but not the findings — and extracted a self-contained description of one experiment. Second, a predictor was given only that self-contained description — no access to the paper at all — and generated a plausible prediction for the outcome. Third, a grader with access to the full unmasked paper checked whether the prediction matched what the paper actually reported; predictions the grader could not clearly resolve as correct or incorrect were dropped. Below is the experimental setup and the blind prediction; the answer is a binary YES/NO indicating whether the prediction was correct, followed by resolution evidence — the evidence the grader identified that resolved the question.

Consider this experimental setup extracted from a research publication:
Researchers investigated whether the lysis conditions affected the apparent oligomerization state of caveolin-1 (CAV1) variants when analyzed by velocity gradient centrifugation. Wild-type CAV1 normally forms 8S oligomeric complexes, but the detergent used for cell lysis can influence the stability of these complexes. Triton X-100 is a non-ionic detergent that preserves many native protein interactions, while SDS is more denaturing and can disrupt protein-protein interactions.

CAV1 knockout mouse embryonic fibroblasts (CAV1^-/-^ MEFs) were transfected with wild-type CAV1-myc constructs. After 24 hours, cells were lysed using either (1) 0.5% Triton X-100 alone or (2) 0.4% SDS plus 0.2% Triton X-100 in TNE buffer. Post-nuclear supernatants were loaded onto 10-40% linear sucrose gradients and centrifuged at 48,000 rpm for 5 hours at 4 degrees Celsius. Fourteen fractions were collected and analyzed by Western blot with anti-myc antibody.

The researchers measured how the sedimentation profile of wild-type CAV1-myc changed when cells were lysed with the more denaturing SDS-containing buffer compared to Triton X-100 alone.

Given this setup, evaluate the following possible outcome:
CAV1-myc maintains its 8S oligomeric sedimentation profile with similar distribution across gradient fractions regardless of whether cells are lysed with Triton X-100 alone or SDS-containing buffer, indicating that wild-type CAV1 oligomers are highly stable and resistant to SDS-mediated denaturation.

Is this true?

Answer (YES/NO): YES